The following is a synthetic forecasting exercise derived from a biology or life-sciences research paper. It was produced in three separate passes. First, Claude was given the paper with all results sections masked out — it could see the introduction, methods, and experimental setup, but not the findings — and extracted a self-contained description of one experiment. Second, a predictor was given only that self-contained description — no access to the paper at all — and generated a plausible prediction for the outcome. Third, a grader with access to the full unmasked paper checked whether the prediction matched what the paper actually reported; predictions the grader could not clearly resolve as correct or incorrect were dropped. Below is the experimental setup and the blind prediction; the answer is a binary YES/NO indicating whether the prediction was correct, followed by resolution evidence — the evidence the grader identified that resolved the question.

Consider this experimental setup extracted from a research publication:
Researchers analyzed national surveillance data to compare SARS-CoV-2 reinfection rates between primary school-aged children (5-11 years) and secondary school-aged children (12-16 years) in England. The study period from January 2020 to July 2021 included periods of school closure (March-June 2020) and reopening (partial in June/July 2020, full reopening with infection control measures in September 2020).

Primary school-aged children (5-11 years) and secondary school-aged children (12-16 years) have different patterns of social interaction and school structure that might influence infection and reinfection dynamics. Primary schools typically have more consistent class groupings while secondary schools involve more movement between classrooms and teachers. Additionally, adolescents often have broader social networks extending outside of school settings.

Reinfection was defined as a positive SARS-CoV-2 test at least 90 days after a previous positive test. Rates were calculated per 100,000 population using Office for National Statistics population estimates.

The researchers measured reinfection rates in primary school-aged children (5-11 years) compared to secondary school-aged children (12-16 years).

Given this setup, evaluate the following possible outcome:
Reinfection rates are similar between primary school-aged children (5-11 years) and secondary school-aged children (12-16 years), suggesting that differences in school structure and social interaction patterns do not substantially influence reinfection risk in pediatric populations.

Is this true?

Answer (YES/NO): NO